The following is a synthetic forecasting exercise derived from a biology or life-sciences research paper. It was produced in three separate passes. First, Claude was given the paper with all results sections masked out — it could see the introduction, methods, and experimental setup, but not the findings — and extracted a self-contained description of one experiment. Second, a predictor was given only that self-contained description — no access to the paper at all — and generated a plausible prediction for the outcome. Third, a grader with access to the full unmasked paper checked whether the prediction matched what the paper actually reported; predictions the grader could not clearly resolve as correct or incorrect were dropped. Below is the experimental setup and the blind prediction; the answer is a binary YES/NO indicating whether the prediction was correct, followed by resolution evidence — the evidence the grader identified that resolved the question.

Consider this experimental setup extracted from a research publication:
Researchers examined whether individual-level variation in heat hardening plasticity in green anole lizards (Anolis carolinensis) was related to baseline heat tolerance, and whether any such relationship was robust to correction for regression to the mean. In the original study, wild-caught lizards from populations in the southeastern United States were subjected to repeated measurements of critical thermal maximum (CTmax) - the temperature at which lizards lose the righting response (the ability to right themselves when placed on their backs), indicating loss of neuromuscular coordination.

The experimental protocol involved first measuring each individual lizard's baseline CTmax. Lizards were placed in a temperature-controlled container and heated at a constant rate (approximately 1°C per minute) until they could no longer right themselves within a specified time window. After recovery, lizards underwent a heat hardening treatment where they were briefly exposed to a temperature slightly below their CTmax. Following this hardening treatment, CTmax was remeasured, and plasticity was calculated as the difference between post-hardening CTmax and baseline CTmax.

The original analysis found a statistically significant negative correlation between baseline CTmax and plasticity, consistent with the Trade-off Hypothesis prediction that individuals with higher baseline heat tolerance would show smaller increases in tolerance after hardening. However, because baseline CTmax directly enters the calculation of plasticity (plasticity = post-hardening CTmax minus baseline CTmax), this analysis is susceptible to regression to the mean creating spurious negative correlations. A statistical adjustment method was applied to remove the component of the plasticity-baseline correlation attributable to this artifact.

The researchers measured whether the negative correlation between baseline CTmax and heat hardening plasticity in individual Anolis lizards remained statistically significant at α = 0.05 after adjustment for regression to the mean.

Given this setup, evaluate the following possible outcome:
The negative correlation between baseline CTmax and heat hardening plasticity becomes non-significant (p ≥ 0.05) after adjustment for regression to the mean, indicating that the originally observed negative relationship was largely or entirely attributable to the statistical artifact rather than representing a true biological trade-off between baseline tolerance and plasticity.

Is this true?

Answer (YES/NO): YES